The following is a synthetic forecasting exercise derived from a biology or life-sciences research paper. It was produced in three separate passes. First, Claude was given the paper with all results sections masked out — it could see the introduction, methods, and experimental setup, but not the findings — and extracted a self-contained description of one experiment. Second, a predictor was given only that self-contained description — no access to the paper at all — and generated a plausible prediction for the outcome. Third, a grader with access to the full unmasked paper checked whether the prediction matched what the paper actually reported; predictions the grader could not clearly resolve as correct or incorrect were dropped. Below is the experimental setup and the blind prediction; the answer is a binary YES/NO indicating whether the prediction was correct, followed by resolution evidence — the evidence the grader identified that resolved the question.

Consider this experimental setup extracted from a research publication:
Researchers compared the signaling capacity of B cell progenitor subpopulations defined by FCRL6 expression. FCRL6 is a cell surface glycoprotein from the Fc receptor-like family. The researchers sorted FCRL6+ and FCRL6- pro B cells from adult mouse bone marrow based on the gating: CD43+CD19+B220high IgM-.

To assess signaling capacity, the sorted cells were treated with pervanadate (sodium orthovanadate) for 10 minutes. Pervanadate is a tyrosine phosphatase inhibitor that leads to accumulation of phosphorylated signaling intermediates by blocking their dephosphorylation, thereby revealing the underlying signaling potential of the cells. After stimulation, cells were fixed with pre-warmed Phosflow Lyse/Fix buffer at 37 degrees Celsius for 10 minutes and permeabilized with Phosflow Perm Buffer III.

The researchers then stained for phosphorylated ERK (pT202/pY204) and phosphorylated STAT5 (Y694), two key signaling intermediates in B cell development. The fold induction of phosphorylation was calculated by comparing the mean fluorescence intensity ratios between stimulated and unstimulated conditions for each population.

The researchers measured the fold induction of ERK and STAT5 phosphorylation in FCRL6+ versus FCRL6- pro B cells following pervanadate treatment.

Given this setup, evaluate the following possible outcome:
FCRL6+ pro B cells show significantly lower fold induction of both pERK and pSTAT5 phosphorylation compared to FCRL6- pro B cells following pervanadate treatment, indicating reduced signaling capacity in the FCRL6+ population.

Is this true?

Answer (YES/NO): YES